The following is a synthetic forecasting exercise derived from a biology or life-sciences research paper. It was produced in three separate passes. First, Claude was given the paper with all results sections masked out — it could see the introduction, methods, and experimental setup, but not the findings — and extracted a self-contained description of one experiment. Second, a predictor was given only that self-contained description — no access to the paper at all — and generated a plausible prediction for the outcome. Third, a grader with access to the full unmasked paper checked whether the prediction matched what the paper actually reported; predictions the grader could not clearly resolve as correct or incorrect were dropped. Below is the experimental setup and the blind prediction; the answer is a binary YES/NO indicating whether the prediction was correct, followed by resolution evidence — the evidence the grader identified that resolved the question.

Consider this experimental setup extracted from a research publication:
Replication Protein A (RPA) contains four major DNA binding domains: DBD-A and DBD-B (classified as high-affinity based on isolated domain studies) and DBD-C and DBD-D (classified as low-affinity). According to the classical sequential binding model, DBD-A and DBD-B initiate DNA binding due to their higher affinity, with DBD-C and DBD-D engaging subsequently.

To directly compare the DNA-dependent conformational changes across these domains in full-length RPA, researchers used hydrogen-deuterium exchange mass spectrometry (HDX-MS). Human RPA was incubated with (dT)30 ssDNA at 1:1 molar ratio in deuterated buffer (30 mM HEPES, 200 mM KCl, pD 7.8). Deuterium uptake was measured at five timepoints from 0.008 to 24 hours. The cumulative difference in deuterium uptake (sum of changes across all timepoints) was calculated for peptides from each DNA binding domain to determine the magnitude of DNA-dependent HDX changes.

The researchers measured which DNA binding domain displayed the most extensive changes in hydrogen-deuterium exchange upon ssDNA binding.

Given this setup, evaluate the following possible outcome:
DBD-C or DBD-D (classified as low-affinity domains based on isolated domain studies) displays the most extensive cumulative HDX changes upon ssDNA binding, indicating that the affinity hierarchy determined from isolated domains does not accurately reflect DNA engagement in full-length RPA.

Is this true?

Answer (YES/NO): YES